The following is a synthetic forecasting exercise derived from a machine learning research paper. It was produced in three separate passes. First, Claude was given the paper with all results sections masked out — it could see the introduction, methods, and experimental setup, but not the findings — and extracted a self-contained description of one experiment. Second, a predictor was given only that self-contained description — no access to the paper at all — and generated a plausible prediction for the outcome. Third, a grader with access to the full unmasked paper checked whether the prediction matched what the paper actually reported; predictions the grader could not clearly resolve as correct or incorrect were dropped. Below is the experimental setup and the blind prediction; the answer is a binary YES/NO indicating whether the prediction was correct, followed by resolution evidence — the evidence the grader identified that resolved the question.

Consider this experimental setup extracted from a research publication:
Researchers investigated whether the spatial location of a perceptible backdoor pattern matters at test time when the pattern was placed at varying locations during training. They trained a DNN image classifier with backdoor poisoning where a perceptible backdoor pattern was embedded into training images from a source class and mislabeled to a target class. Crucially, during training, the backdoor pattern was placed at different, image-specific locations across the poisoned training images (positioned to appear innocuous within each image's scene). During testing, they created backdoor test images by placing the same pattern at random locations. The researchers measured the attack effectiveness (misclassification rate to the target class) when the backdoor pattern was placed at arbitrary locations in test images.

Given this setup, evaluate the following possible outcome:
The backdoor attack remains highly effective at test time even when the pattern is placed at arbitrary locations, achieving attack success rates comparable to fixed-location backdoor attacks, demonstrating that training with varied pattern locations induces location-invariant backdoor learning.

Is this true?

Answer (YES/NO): YES